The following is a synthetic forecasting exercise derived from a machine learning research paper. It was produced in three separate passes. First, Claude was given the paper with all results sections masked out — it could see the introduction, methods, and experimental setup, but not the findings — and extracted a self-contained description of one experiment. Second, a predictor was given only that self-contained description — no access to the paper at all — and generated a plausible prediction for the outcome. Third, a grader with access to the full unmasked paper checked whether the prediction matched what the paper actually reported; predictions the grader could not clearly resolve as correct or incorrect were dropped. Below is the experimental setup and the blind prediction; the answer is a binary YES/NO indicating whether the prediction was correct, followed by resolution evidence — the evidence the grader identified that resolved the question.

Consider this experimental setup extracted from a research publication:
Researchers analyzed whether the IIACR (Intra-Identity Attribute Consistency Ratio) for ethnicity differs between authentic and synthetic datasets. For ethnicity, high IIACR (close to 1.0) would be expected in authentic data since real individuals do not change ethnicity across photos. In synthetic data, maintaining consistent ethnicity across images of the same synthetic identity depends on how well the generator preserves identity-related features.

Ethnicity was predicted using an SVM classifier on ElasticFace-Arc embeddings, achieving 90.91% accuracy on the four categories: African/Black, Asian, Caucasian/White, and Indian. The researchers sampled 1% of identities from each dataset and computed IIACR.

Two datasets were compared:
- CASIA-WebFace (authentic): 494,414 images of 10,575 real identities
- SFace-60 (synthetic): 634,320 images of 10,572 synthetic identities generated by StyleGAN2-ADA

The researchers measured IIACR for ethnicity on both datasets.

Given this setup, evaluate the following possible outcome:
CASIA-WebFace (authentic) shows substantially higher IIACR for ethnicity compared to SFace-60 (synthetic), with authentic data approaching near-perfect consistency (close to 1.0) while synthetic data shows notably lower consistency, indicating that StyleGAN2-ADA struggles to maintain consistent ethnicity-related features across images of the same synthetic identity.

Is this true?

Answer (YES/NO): NO